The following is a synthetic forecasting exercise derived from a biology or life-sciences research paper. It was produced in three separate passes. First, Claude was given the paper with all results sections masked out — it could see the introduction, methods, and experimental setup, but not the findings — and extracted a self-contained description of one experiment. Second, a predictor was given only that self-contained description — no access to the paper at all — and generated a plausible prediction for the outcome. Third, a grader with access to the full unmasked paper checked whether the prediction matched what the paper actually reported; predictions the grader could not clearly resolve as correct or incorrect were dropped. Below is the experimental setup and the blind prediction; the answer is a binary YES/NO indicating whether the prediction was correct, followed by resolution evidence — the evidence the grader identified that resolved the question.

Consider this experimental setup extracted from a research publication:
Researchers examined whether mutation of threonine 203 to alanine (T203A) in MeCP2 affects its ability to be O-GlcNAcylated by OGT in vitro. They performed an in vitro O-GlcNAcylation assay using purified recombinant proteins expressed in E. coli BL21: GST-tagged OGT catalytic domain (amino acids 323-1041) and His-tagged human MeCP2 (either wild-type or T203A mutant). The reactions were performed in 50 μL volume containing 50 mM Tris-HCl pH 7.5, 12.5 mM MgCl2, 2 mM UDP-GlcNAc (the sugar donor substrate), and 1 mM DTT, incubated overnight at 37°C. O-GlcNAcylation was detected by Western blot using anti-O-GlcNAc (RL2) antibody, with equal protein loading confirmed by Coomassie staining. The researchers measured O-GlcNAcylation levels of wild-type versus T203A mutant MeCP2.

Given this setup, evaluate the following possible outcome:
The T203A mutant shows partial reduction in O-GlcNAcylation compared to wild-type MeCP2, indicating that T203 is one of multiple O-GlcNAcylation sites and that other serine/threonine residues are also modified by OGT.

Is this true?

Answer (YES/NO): NO